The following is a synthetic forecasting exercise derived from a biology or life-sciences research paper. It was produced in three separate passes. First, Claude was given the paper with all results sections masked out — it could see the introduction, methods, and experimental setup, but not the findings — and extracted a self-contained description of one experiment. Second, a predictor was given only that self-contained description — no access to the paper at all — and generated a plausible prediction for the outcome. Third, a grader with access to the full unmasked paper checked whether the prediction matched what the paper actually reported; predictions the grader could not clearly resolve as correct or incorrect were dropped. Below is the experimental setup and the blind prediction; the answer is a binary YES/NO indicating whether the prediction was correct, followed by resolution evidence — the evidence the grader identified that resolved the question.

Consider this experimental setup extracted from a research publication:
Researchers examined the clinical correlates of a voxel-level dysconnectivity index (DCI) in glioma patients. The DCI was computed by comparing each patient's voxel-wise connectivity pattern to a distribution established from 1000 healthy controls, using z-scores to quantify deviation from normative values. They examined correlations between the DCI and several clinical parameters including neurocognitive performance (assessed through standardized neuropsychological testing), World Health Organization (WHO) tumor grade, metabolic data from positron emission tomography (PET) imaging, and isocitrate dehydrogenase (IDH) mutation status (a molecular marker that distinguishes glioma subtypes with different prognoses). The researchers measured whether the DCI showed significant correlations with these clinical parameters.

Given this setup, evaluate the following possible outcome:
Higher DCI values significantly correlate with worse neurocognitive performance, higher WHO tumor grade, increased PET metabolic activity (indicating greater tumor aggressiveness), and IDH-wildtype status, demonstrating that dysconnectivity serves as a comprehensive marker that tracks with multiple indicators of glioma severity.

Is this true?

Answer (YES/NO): NO